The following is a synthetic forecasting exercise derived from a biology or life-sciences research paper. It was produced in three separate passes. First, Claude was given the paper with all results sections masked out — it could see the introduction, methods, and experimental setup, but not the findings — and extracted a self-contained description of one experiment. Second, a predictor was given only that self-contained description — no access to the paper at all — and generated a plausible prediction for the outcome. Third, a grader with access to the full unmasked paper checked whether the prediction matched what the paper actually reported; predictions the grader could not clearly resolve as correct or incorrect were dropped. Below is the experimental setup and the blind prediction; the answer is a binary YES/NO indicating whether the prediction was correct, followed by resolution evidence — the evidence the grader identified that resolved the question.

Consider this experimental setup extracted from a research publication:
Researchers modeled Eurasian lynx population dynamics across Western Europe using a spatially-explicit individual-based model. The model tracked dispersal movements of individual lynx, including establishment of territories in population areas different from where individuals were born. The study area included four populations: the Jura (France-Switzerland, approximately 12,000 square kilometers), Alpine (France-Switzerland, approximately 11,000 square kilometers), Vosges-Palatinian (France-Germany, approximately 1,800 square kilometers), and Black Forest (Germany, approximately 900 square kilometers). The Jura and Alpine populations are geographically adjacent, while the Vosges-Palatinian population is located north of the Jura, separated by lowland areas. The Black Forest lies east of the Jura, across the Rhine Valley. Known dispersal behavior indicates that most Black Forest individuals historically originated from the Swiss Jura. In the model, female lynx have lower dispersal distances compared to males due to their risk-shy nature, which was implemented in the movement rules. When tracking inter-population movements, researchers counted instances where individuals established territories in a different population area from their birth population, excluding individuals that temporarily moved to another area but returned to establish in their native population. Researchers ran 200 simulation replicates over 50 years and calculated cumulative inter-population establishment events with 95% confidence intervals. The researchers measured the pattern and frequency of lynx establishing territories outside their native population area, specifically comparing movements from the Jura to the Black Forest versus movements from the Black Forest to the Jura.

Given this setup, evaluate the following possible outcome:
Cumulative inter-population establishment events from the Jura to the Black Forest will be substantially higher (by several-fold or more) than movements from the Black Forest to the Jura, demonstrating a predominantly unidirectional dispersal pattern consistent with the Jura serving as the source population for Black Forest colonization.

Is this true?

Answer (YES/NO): NO